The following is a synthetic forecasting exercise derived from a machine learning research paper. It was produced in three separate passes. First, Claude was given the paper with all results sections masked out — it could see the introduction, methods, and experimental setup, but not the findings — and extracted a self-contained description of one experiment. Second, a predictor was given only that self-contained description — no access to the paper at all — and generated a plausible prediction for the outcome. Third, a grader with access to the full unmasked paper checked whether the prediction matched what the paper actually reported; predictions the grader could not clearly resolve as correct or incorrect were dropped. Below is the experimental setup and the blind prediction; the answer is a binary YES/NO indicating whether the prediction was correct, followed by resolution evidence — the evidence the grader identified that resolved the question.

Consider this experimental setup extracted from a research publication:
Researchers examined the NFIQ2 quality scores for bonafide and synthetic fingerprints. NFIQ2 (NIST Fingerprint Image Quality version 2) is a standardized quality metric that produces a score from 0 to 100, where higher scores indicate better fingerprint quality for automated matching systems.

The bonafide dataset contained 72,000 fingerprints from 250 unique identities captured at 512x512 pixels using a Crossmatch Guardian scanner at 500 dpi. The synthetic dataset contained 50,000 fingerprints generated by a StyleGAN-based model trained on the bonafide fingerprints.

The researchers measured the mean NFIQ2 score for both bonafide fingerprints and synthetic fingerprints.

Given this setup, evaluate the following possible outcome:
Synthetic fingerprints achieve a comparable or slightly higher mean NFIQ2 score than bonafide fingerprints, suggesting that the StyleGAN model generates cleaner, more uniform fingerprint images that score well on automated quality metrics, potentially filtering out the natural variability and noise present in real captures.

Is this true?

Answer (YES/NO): NO